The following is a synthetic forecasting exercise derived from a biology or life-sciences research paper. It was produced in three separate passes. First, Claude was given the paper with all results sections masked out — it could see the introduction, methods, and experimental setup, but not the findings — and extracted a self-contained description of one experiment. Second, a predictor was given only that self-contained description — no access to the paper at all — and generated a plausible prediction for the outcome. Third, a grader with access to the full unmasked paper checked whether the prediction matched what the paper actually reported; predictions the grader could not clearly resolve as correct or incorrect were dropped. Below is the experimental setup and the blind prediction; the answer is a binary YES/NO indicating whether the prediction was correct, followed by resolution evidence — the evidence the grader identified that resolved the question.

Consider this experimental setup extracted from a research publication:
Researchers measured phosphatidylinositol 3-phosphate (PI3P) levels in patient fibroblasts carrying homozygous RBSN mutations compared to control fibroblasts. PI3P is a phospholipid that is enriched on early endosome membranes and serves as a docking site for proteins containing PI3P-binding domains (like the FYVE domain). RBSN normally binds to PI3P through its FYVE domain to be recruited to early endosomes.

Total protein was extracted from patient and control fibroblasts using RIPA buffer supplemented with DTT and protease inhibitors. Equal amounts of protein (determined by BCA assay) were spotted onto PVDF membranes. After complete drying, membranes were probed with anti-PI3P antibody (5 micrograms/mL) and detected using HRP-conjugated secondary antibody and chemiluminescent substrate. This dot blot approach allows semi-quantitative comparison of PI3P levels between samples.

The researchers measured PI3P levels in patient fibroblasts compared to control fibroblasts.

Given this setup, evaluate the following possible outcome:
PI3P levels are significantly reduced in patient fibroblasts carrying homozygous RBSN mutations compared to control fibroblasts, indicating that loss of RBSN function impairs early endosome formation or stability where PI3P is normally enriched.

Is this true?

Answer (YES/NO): NO